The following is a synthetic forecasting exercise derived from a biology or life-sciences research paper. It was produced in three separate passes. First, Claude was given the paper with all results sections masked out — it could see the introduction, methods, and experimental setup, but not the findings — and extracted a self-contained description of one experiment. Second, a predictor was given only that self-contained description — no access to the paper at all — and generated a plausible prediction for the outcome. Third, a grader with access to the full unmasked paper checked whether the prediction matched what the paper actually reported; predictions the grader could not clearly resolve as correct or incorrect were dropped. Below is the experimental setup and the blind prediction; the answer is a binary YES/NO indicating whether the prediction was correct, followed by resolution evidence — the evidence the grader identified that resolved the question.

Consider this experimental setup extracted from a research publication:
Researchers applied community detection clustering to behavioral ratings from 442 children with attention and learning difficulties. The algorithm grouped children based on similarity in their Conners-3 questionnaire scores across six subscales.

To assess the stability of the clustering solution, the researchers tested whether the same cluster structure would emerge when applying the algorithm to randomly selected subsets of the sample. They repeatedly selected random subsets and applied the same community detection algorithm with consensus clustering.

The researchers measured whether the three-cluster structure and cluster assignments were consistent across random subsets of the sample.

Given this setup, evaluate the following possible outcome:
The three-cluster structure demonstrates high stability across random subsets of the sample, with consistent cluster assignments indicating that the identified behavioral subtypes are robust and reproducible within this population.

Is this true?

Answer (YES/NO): YES